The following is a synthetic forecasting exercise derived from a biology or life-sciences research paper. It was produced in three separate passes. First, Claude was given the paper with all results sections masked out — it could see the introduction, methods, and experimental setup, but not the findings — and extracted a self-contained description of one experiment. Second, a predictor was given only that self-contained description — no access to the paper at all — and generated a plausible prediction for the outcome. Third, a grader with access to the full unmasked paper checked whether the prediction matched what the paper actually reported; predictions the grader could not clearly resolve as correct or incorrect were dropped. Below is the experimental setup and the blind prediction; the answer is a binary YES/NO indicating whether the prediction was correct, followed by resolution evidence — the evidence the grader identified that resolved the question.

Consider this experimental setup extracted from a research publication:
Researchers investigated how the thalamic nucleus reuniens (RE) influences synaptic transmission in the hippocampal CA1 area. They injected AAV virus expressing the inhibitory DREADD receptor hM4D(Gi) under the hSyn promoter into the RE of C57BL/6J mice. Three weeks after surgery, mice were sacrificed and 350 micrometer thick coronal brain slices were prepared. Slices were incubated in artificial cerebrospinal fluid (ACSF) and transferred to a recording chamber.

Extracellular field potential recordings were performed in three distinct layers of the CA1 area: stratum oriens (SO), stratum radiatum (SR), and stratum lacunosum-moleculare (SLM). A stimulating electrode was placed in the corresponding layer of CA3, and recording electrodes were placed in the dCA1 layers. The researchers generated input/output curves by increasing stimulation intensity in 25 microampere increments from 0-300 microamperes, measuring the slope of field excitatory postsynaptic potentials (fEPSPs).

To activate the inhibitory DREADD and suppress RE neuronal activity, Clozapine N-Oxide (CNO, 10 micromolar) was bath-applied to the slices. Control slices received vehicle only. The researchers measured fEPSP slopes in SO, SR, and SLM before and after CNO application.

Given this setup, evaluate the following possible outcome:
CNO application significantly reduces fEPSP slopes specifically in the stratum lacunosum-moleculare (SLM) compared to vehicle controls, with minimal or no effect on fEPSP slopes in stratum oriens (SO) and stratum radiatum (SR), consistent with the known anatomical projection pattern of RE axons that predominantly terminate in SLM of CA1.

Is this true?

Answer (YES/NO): NO